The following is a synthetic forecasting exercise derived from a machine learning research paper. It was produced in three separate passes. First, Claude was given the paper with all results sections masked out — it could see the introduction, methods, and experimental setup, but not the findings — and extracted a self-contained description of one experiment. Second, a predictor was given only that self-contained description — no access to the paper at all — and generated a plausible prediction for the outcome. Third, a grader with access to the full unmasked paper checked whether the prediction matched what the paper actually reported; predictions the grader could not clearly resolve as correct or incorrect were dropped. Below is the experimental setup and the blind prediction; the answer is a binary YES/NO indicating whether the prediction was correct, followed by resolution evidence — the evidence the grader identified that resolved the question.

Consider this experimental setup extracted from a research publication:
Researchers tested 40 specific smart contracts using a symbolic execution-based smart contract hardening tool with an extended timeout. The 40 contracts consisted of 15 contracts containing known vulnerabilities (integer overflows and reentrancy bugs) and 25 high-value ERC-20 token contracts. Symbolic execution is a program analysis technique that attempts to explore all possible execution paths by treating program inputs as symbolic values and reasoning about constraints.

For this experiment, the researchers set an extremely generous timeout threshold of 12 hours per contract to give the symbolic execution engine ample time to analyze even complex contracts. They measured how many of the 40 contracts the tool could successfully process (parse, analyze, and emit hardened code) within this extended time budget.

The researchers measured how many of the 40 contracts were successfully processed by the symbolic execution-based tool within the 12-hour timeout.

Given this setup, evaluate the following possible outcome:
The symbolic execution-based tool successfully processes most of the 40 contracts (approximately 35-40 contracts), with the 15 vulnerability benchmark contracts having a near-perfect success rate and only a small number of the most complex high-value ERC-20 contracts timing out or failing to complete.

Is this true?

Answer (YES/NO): NO